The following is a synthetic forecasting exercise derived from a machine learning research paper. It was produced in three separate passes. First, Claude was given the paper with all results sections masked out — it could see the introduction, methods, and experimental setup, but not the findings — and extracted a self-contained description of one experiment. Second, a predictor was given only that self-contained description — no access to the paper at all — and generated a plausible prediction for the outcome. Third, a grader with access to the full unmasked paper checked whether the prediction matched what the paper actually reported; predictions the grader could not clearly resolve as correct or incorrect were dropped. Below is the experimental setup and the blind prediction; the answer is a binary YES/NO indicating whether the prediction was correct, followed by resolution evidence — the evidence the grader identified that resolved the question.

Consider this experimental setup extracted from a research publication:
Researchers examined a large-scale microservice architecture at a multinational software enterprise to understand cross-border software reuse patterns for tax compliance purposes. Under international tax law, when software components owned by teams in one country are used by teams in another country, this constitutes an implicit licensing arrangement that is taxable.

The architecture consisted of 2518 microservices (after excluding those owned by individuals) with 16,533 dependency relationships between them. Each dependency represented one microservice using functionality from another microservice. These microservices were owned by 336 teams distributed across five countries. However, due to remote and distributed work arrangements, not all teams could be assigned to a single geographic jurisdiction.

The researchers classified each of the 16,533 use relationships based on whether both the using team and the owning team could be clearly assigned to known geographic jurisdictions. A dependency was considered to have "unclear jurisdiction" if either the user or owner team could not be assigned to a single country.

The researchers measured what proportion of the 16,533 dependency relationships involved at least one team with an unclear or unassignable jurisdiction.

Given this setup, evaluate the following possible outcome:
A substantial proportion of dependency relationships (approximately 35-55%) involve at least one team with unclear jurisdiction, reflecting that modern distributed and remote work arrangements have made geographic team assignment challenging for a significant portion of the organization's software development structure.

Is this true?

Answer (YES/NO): YES